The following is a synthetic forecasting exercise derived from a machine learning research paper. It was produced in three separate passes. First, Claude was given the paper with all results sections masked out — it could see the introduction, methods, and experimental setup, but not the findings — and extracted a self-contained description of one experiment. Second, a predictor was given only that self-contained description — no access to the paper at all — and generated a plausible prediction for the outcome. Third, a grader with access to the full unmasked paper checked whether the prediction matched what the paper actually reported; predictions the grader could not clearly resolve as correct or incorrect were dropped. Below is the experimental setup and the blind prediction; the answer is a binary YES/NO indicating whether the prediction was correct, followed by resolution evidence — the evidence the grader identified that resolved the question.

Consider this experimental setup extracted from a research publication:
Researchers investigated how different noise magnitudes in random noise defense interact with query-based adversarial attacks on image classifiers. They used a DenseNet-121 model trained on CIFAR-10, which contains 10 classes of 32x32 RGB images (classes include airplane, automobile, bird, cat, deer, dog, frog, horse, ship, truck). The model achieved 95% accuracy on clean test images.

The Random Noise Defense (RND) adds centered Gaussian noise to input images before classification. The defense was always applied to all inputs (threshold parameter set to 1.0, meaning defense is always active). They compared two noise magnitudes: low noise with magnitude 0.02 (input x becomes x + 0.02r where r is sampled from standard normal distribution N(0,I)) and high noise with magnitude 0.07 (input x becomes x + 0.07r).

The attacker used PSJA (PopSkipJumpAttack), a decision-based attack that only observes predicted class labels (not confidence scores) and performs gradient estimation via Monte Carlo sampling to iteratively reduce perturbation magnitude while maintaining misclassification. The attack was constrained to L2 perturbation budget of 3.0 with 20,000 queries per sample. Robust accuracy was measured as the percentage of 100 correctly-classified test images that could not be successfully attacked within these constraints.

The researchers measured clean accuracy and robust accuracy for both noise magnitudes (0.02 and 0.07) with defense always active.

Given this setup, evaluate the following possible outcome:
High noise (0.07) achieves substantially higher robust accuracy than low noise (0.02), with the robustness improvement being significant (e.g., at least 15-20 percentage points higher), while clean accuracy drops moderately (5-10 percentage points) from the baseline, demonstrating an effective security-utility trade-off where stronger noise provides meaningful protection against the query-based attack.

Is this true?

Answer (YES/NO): NO